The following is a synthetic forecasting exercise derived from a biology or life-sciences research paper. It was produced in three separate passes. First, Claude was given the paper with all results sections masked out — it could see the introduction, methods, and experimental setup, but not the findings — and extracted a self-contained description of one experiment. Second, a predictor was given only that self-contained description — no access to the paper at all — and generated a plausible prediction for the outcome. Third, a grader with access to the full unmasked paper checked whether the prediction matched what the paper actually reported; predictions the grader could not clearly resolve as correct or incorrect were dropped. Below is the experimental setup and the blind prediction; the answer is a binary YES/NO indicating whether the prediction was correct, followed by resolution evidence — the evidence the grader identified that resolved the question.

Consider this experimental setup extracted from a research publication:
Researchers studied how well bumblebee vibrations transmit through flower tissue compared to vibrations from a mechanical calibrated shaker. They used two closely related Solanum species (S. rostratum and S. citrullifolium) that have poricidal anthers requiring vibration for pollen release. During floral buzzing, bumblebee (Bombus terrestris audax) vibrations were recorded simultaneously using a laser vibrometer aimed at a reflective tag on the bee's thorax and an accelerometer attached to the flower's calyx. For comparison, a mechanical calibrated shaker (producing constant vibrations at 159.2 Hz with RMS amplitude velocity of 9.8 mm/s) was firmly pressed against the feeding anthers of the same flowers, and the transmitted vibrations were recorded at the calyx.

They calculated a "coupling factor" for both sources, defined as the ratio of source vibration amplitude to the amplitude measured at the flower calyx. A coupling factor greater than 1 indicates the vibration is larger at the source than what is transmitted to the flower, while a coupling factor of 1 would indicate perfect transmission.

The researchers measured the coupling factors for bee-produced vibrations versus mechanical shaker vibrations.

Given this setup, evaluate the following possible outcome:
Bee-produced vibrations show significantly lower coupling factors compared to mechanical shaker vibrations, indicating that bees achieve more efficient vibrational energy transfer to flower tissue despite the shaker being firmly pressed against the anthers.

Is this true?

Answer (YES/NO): NO